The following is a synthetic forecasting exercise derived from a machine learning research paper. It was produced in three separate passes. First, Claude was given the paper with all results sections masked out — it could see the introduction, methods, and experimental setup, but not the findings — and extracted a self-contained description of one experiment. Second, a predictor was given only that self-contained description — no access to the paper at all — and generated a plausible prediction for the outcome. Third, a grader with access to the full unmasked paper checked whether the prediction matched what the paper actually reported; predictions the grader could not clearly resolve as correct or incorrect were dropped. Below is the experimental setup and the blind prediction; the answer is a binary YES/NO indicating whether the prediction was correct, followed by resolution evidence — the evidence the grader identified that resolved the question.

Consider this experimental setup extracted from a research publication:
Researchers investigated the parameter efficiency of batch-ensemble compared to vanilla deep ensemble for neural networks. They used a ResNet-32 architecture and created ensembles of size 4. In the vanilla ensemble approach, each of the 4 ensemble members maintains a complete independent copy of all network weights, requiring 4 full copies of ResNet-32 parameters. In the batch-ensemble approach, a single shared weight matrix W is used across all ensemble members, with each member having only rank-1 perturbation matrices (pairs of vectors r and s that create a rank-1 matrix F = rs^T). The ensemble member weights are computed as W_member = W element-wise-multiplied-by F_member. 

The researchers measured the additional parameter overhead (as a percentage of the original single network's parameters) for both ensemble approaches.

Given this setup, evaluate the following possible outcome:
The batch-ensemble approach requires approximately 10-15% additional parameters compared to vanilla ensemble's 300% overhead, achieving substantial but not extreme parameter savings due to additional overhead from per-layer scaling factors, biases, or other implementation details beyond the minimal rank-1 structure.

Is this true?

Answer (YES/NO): YES